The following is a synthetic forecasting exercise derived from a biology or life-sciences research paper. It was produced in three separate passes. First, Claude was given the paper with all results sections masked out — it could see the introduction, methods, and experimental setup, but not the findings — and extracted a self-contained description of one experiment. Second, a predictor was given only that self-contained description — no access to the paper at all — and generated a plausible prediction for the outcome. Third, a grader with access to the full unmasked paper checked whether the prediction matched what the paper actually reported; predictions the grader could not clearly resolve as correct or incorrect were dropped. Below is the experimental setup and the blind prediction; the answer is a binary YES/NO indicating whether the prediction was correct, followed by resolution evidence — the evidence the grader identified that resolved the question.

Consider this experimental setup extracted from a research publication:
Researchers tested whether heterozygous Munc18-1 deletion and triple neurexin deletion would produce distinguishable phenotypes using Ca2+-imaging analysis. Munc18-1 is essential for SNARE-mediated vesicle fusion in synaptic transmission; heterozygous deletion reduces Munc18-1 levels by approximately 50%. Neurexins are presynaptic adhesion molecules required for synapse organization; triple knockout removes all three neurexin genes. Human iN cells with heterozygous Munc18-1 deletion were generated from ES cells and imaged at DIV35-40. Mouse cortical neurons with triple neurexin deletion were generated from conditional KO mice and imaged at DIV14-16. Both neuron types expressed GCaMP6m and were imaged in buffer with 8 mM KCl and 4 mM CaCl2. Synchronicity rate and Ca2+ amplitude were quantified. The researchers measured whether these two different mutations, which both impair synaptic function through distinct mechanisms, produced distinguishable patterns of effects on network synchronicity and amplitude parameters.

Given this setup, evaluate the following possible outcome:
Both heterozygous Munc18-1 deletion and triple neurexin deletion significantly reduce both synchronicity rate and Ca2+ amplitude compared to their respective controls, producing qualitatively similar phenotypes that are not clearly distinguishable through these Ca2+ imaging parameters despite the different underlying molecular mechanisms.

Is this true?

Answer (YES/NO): NO